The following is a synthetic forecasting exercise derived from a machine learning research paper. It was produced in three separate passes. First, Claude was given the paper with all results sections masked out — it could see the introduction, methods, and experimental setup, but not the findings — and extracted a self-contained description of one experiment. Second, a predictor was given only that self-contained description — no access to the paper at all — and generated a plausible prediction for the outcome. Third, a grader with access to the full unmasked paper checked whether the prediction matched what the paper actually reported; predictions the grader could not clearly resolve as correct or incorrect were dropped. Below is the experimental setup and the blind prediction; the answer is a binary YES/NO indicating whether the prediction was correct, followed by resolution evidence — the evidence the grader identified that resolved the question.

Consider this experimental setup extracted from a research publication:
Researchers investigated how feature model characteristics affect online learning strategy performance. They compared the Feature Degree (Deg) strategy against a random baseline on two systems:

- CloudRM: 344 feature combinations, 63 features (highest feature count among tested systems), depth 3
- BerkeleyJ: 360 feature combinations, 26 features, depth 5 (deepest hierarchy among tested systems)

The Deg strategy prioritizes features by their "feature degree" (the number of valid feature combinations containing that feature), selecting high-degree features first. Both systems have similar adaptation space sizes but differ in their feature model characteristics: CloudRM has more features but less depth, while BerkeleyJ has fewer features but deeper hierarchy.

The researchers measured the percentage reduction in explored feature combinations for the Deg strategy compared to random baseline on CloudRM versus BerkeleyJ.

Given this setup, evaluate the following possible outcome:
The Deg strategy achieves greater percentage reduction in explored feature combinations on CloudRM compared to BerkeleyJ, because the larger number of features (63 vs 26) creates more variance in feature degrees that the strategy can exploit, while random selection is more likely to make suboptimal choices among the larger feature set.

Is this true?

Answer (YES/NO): NO